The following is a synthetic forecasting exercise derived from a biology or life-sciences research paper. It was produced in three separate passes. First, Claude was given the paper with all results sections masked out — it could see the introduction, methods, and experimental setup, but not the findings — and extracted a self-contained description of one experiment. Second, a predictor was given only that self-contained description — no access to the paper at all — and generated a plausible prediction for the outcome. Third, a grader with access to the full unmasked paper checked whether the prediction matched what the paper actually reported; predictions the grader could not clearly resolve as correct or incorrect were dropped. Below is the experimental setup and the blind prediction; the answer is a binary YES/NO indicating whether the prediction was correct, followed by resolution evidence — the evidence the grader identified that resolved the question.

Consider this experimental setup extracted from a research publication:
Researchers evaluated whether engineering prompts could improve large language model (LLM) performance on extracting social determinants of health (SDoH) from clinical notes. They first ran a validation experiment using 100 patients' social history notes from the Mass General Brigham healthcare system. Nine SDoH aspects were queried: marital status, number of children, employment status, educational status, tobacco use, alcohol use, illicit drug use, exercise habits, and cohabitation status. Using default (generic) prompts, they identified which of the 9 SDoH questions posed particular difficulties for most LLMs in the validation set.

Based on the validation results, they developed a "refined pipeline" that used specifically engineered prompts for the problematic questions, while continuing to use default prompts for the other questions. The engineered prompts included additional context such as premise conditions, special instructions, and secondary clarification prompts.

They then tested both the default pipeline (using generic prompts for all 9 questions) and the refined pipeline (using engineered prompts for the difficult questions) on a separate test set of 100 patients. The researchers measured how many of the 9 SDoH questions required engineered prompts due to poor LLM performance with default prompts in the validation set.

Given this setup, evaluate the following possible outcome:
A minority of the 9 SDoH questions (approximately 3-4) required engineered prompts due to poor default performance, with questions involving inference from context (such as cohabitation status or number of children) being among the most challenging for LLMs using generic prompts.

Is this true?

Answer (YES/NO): YES